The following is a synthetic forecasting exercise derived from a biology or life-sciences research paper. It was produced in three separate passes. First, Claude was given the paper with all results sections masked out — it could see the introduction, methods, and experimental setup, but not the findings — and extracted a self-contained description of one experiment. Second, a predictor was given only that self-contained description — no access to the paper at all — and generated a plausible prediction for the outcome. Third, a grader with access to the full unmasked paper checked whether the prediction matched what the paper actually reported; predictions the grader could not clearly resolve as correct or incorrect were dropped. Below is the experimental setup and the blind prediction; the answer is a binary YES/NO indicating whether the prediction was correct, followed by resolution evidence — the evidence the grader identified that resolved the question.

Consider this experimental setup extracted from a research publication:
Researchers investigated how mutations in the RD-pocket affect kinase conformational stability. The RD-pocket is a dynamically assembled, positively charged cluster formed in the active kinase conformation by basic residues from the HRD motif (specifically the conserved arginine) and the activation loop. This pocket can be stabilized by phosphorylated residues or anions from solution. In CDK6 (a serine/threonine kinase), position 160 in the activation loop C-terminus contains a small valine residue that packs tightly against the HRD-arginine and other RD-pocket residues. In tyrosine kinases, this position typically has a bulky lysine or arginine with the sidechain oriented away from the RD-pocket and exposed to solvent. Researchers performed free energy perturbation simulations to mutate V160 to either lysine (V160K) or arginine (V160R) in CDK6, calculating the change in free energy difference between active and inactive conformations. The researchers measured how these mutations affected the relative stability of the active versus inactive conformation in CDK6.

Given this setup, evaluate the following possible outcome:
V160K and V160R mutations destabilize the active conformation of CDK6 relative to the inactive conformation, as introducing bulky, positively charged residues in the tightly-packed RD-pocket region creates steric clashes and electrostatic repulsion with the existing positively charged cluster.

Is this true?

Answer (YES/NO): YES